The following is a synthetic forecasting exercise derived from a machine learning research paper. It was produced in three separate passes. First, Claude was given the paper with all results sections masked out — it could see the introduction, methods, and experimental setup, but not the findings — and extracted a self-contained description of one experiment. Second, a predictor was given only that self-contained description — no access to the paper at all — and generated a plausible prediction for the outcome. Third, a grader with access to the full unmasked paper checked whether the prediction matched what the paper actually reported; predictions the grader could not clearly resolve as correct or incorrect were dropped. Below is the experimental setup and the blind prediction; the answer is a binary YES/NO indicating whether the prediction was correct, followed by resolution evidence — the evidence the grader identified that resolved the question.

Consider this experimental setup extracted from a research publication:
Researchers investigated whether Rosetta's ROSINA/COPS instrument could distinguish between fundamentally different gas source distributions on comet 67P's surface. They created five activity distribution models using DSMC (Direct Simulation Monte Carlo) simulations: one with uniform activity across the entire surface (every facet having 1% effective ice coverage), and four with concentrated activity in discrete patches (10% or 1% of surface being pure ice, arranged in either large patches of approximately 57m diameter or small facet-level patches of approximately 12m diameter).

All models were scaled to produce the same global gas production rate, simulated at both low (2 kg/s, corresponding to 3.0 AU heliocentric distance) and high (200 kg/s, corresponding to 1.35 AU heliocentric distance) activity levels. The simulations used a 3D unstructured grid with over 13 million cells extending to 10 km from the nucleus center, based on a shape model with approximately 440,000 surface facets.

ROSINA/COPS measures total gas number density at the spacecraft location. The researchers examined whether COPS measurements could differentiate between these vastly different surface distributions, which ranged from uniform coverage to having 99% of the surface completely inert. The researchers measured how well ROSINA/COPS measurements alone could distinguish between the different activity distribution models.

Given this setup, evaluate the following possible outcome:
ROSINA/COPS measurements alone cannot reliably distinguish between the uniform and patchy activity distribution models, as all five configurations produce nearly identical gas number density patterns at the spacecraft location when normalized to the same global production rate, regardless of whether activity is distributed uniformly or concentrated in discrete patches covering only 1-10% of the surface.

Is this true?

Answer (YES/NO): NO